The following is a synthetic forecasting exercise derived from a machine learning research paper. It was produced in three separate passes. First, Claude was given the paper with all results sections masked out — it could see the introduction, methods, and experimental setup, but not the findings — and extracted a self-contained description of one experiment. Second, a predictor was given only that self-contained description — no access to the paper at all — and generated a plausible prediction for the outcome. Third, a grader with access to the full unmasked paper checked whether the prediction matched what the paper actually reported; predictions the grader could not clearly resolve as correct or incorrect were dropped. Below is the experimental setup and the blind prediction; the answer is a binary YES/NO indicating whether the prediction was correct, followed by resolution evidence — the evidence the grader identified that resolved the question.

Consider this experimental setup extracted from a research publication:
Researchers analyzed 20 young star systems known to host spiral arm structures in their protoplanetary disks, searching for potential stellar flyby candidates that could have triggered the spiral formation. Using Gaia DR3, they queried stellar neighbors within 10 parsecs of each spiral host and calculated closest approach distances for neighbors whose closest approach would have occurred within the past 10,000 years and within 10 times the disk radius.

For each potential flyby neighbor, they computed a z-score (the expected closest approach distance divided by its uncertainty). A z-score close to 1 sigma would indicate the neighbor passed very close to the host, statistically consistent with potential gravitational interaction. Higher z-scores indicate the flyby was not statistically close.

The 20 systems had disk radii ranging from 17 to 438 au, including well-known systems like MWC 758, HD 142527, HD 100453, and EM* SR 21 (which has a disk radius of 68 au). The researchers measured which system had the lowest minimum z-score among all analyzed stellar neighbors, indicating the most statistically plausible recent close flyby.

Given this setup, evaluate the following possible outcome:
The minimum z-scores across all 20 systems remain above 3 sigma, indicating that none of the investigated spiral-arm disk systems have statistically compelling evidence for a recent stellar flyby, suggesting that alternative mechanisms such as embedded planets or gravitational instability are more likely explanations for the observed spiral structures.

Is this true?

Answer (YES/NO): NO